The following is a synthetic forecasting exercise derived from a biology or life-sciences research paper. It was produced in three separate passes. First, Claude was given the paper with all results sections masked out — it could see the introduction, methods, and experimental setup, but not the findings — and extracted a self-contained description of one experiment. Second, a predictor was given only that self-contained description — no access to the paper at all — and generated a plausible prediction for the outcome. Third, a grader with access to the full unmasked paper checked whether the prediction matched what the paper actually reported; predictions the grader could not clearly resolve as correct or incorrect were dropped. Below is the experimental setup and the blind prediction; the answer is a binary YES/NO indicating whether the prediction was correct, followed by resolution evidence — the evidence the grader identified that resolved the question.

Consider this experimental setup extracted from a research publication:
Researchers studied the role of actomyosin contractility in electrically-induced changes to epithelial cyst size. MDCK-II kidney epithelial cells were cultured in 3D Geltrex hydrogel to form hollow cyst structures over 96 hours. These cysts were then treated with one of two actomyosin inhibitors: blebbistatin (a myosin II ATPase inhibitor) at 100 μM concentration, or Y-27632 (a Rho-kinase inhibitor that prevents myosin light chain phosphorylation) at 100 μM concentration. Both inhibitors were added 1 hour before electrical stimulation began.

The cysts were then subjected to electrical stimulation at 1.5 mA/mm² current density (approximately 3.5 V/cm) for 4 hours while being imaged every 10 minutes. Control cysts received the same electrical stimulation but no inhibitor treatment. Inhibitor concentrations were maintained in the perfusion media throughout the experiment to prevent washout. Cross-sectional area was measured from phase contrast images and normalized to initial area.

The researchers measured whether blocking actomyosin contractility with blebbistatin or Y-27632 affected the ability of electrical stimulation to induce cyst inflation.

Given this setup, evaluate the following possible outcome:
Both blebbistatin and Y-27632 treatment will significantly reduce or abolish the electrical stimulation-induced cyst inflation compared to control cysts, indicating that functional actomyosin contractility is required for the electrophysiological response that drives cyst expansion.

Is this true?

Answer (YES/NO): NO